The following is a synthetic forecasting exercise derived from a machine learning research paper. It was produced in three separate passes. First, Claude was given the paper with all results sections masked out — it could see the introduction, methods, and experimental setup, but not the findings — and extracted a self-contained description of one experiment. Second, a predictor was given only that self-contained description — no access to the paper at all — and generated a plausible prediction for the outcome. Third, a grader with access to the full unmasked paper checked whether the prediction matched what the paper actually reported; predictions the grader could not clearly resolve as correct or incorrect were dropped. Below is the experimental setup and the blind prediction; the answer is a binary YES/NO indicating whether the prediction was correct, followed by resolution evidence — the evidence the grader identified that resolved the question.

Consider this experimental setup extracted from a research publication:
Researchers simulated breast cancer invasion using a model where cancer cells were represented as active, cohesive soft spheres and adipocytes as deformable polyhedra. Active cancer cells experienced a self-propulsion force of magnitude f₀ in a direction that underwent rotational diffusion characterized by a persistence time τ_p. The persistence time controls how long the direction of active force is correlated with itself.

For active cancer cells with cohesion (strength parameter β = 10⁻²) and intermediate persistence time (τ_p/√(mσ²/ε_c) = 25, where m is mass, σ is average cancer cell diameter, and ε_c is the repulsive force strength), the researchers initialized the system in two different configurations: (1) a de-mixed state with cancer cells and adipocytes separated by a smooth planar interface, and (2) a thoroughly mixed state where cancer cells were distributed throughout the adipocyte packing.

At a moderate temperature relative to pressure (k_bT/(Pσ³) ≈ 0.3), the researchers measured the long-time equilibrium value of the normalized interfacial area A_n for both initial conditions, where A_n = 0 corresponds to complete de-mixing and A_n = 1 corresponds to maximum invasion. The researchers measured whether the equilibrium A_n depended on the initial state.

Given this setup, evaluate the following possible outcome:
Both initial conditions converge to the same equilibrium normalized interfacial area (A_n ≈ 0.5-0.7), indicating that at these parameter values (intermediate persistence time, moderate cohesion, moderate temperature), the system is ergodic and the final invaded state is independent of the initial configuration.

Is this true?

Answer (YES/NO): YES